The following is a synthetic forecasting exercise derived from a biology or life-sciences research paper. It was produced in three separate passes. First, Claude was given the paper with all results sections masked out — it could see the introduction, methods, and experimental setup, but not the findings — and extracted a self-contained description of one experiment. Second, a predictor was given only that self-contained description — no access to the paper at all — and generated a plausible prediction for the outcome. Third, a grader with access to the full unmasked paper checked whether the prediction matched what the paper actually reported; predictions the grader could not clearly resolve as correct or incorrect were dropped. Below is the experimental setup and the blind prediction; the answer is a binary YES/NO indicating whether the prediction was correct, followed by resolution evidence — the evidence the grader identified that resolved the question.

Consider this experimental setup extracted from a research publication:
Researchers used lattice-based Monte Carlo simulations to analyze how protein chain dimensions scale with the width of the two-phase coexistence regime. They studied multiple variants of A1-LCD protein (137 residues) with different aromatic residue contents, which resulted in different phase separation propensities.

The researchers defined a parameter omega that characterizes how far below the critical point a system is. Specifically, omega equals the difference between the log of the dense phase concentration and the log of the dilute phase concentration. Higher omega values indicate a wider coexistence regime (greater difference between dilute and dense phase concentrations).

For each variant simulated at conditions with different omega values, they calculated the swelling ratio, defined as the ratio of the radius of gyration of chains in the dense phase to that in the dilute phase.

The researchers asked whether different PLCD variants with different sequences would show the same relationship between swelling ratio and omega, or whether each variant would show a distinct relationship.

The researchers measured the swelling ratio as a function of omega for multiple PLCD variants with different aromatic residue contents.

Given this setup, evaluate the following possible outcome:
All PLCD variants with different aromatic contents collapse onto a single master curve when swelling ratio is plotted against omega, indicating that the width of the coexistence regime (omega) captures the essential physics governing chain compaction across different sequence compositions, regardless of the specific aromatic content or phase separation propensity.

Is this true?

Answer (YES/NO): YES